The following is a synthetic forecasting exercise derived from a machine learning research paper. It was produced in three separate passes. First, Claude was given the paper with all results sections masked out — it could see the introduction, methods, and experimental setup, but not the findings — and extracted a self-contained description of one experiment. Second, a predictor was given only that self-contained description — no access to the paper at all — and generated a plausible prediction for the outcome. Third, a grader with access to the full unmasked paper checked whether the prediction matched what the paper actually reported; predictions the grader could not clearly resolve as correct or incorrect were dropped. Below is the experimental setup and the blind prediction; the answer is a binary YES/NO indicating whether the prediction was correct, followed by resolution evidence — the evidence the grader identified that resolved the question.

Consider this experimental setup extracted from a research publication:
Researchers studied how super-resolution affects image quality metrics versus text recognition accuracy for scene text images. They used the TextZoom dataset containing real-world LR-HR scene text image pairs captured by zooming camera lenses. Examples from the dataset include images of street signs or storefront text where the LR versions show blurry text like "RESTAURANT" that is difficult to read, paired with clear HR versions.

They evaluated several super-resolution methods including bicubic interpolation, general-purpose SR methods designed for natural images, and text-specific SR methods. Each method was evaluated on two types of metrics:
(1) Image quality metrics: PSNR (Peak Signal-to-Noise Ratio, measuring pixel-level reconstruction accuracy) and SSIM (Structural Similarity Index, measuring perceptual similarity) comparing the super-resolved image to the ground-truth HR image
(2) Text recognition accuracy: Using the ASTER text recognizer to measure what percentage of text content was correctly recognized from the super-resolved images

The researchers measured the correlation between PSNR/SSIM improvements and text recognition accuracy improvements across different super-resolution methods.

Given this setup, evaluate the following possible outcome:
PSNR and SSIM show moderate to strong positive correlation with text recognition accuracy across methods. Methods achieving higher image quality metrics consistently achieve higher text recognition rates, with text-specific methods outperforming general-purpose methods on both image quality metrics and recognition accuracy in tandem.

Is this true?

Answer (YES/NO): NO